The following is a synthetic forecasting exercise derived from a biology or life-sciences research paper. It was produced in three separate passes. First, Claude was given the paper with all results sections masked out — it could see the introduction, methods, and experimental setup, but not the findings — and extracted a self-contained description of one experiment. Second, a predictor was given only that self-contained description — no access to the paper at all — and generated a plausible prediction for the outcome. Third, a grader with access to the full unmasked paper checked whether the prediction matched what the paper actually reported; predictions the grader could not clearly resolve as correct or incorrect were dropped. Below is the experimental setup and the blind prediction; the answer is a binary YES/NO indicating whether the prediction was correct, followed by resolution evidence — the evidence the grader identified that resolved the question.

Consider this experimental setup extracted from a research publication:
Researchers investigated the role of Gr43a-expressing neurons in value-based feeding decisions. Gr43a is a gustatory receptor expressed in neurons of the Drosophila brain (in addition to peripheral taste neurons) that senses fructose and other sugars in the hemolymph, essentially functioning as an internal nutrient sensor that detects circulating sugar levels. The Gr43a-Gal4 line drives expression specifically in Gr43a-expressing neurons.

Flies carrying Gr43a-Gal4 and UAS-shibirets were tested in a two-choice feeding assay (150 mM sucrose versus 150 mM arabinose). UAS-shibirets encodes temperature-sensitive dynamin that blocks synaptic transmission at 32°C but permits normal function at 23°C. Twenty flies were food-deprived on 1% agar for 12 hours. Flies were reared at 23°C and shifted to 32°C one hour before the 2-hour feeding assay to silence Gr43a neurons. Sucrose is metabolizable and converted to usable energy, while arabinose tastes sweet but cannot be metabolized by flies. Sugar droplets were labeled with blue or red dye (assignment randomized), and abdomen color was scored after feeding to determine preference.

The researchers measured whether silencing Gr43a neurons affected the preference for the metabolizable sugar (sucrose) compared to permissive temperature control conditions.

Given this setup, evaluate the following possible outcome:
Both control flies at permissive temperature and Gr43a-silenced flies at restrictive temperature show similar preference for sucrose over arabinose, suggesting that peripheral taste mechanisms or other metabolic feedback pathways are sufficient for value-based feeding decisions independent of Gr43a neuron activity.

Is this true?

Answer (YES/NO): YES